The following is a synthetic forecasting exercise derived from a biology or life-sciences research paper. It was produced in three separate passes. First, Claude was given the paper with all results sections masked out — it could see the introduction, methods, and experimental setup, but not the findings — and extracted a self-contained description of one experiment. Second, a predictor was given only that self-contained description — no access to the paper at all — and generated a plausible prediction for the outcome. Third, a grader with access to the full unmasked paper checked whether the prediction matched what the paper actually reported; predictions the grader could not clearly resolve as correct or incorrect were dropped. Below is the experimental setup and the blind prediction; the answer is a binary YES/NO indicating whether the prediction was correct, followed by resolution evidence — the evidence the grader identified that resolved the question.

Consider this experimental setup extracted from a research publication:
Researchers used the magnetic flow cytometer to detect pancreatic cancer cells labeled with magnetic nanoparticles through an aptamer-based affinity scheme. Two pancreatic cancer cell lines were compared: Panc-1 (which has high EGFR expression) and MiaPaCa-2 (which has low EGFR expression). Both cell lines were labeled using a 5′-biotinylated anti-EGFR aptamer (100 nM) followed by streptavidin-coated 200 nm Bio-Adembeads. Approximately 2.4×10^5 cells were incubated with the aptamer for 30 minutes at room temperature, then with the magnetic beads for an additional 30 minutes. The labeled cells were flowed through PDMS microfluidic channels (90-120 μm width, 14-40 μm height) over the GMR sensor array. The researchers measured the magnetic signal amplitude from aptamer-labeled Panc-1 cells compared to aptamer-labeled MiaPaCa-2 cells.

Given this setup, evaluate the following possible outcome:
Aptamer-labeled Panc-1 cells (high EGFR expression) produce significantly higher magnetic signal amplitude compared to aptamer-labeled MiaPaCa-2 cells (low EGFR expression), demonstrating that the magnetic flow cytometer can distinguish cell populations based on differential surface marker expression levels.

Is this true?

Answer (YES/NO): YES